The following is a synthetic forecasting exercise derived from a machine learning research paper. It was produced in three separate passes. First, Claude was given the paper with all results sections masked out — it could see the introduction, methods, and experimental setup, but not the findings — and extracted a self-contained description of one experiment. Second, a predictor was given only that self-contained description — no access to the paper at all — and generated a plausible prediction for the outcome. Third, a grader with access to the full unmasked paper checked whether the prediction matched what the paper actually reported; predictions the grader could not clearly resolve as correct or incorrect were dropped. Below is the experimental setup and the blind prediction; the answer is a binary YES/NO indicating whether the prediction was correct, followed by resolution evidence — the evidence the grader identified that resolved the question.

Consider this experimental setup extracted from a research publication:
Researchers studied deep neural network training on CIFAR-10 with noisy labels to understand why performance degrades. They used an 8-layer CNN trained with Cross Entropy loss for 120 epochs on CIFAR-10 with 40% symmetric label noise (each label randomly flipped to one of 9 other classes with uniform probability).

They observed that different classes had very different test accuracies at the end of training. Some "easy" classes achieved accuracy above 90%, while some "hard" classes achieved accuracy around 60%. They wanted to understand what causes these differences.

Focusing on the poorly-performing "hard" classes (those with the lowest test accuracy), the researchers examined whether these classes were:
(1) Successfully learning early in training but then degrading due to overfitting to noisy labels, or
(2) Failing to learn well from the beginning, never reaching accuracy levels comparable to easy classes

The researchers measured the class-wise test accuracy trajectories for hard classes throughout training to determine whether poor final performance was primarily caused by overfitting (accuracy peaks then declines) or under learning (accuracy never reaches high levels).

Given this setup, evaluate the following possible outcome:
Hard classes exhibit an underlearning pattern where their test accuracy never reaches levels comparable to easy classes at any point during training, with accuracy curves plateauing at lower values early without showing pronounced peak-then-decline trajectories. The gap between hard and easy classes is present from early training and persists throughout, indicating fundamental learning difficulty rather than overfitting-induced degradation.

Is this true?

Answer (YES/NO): YES